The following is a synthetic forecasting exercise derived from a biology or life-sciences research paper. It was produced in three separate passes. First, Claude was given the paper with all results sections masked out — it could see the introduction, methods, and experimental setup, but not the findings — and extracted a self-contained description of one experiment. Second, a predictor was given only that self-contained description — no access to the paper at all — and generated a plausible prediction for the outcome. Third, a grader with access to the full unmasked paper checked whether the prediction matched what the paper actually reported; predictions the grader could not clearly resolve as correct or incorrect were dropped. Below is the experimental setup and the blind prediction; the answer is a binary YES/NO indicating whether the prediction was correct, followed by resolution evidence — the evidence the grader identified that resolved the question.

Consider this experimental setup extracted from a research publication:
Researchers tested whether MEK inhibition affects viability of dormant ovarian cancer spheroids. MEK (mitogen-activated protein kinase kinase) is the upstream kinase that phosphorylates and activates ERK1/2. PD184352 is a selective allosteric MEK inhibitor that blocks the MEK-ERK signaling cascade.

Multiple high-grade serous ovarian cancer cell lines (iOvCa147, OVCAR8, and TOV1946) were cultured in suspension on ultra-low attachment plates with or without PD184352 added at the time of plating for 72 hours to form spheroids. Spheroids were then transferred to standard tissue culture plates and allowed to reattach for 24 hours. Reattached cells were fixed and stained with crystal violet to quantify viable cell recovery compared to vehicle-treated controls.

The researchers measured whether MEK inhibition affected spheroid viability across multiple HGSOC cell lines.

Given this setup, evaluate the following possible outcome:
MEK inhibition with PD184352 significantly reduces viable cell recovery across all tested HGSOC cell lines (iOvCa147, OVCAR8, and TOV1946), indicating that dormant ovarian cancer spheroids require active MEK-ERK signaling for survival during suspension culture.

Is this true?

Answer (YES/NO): NO